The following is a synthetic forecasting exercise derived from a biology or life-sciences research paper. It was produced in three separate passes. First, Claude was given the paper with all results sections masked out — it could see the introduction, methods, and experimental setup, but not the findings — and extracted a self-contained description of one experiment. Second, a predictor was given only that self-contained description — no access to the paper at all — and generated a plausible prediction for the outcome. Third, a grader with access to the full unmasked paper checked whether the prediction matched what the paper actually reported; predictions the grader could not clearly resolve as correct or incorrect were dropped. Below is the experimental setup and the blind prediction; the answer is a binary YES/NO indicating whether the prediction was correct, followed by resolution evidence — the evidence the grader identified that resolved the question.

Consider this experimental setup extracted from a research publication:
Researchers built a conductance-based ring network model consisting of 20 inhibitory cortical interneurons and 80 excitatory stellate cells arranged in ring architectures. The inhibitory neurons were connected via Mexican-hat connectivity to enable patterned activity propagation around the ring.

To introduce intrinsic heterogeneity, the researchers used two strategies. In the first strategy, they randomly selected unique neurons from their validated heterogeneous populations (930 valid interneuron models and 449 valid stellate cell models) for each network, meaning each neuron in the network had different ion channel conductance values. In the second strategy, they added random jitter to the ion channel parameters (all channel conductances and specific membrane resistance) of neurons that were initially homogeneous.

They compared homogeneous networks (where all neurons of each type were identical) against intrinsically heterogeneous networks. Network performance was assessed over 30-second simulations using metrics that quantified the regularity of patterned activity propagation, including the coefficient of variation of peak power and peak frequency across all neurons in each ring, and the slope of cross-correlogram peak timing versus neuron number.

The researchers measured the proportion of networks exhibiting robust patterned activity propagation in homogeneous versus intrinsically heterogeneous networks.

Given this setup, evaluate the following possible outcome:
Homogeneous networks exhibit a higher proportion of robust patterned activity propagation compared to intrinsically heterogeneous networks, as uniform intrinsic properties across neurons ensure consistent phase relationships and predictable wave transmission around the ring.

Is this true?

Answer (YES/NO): YES